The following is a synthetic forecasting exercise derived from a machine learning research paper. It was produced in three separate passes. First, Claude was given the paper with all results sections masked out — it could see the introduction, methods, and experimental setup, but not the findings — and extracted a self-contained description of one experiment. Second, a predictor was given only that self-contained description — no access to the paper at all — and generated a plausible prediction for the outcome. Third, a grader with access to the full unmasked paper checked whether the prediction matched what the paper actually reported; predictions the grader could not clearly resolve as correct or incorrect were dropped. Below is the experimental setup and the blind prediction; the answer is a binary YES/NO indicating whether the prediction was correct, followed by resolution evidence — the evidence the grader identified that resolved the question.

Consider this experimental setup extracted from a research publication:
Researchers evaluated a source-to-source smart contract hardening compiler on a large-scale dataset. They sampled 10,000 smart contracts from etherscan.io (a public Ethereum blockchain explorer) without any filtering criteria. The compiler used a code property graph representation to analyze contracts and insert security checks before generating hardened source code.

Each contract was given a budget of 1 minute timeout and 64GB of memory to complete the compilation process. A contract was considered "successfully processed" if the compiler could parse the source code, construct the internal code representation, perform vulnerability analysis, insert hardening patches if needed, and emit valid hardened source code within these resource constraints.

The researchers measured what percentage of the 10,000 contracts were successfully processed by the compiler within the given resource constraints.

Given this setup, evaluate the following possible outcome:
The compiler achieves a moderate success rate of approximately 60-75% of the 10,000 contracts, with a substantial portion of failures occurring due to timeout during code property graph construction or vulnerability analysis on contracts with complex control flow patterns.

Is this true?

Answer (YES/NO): NO